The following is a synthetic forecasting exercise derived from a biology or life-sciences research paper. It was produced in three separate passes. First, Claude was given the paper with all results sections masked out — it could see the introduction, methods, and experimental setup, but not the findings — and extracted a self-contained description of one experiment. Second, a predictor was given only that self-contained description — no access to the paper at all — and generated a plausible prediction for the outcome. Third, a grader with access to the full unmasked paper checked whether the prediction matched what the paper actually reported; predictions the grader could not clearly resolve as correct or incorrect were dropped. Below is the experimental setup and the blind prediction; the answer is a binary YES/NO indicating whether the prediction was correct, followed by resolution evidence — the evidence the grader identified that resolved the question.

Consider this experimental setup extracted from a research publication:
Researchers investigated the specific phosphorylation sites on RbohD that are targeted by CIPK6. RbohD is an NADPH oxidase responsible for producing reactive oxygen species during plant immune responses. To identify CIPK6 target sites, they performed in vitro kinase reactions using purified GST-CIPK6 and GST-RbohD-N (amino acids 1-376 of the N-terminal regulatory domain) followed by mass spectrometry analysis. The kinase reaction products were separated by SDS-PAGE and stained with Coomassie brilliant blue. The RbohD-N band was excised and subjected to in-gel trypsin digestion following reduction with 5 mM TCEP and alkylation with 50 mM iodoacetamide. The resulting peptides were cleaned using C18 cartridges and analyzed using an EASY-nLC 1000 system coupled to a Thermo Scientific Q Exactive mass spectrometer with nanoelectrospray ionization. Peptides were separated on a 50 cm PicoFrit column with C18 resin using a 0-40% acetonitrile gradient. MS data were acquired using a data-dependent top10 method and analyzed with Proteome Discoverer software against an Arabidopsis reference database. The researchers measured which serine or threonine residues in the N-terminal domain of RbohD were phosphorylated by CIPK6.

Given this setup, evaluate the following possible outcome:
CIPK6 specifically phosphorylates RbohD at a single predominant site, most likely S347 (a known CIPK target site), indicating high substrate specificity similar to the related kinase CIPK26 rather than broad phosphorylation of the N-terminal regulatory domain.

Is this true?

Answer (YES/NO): NO